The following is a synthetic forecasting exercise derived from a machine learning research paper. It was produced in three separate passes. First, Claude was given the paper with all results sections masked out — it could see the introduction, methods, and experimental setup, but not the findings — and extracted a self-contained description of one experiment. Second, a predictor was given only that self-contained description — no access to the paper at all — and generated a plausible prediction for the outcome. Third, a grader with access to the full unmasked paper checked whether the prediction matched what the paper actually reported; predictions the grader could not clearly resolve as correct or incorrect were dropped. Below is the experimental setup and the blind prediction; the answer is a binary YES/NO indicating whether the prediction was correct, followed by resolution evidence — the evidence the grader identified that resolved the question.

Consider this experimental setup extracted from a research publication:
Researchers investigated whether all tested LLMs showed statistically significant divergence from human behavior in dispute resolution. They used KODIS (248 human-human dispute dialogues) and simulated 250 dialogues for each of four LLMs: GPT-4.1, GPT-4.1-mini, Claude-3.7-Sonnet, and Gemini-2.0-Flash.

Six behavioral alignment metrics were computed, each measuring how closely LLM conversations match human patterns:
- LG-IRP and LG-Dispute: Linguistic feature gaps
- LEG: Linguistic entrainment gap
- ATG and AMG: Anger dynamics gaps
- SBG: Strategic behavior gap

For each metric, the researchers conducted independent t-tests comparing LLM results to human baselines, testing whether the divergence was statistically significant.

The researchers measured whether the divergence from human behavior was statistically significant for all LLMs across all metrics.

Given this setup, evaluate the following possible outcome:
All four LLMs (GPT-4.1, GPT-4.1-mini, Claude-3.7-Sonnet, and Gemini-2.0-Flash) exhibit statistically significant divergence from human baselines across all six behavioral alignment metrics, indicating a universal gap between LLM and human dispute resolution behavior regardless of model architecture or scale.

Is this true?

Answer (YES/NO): YES